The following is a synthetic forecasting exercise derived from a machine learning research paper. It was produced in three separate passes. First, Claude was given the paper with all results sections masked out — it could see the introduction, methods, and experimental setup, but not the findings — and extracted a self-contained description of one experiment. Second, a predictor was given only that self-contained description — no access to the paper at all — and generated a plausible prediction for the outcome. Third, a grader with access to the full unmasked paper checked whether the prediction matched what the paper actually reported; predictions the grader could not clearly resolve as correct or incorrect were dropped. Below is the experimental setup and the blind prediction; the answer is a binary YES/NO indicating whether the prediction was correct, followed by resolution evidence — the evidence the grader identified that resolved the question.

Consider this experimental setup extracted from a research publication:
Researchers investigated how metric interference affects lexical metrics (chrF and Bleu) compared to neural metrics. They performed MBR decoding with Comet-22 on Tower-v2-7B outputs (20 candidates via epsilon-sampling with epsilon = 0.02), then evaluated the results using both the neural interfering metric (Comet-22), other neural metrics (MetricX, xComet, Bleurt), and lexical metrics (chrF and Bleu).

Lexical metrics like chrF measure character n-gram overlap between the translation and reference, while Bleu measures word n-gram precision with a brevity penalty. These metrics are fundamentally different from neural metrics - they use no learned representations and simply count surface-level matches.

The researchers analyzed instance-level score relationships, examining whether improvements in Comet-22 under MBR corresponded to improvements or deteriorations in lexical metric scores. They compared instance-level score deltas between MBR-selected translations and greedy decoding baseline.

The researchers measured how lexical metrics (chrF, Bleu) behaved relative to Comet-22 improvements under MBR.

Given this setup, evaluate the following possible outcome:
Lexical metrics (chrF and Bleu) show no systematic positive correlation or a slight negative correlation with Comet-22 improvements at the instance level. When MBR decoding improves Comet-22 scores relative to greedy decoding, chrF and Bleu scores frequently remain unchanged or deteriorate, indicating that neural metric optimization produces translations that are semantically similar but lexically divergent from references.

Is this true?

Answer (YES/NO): NO